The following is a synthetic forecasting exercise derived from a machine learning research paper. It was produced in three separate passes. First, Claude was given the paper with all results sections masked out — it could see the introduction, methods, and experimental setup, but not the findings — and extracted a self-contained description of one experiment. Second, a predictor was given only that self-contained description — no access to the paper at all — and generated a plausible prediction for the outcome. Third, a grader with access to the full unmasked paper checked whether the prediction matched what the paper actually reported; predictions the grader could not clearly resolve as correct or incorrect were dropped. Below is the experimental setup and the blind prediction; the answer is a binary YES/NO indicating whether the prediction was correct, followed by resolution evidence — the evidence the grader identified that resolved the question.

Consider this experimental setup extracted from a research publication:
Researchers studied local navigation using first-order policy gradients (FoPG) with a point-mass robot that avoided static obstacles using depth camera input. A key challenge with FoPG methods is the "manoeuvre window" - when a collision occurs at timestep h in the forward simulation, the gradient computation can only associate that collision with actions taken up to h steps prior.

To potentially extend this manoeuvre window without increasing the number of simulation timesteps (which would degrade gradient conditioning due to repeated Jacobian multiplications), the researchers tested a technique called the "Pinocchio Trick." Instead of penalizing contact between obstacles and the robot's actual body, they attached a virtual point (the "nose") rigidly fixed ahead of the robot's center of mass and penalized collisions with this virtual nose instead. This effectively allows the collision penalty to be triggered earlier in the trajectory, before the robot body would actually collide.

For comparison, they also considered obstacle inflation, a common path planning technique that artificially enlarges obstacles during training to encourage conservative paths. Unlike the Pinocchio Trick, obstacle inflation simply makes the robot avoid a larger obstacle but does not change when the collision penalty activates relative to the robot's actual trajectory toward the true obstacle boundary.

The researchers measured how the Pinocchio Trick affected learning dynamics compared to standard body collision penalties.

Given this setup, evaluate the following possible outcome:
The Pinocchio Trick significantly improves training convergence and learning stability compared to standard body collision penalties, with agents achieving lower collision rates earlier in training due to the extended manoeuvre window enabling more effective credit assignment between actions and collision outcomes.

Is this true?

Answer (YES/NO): YES